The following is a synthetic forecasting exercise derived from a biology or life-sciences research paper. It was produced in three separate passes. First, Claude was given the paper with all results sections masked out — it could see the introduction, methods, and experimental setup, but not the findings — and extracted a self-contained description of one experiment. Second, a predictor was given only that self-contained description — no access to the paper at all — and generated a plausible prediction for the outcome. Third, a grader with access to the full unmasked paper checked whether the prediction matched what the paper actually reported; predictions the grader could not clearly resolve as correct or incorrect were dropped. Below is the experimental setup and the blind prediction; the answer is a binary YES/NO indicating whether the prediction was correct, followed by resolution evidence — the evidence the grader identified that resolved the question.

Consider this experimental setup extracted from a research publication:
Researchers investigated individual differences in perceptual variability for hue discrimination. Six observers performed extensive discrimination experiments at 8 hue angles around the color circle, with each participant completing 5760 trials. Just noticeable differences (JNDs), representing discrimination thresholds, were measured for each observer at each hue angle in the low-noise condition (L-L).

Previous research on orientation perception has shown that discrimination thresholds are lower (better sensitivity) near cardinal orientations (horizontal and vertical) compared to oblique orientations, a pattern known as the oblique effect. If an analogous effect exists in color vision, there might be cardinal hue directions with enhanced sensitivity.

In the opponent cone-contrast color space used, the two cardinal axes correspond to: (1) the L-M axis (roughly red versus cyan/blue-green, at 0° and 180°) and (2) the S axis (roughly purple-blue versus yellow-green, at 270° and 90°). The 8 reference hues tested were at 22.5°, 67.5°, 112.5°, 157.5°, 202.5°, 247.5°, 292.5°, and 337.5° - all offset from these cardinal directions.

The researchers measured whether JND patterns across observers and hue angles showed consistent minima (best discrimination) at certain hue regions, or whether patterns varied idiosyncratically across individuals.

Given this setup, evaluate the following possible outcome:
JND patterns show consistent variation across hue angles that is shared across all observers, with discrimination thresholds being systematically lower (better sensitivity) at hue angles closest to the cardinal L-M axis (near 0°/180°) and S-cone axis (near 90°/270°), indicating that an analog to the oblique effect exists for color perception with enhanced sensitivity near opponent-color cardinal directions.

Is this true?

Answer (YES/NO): NO